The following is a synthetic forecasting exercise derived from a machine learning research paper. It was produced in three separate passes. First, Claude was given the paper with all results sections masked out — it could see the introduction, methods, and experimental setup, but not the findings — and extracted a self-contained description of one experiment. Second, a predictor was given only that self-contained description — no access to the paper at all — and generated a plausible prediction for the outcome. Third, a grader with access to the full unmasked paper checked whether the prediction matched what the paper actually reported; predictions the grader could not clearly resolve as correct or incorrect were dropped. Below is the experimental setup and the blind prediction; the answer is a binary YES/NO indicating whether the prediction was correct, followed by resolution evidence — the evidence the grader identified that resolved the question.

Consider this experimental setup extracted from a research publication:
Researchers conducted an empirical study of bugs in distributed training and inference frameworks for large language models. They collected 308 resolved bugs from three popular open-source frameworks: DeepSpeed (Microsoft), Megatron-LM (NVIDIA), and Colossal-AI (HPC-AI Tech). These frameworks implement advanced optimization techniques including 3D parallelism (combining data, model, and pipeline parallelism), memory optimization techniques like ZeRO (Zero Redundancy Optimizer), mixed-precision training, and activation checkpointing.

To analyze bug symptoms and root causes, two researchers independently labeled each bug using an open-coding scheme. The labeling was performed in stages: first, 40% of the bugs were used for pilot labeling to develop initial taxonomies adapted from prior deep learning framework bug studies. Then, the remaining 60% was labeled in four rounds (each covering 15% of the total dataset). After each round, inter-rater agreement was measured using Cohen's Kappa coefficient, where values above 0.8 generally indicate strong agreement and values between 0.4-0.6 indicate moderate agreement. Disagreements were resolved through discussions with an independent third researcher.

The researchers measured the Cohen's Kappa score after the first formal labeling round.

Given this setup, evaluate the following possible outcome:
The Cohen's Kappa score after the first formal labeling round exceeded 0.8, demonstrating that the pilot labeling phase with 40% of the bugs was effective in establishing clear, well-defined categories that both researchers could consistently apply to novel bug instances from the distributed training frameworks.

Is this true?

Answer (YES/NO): NO